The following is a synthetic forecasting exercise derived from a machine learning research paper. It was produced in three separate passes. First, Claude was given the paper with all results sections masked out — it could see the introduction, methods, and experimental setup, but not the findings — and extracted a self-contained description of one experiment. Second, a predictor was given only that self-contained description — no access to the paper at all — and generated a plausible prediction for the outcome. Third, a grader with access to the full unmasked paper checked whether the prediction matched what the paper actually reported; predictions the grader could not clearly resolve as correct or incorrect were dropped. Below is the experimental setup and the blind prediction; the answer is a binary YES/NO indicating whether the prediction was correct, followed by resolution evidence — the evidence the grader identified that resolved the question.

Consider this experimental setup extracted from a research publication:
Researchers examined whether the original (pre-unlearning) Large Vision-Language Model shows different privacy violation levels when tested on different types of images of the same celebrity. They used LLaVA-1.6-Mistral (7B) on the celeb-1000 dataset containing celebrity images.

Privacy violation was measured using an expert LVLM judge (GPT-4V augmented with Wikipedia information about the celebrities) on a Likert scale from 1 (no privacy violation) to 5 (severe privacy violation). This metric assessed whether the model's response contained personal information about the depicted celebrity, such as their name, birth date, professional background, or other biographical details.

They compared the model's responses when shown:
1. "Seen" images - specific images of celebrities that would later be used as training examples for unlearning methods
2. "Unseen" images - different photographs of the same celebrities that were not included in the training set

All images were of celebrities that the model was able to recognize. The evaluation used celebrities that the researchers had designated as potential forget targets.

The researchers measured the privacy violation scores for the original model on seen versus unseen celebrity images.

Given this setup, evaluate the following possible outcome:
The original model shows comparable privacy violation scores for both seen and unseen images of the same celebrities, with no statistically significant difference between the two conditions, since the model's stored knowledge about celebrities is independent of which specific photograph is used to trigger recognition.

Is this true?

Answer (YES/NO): NO